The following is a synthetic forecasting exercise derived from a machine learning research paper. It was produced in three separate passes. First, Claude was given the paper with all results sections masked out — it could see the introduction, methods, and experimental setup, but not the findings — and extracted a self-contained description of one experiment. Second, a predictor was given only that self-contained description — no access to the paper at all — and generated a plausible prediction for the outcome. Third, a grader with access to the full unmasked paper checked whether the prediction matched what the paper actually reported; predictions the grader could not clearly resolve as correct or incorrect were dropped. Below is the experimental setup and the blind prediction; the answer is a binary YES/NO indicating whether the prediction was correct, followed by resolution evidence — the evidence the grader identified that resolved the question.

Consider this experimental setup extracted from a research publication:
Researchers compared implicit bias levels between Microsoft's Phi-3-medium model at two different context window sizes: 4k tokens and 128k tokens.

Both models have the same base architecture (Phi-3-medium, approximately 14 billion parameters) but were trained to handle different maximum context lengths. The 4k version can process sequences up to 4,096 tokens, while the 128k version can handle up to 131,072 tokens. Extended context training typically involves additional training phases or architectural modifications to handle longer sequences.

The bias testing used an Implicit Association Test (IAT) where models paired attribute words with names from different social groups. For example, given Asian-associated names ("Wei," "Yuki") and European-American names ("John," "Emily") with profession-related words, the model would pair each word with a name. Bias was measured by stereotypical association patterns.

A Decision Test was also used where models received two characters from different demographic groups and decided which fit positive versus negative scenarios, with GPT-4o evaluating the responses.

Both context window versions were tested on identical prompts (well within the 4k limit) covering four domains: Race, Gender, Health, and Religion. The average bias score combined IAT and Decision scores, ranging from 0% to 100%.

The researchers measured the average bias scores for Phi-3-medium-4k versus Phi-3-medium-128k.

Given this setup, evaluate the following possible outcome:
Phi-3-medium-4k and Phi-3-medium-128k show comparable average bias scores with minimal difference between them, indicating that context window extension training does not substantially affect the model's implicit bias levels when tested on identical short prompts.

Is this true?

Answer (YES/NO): NO